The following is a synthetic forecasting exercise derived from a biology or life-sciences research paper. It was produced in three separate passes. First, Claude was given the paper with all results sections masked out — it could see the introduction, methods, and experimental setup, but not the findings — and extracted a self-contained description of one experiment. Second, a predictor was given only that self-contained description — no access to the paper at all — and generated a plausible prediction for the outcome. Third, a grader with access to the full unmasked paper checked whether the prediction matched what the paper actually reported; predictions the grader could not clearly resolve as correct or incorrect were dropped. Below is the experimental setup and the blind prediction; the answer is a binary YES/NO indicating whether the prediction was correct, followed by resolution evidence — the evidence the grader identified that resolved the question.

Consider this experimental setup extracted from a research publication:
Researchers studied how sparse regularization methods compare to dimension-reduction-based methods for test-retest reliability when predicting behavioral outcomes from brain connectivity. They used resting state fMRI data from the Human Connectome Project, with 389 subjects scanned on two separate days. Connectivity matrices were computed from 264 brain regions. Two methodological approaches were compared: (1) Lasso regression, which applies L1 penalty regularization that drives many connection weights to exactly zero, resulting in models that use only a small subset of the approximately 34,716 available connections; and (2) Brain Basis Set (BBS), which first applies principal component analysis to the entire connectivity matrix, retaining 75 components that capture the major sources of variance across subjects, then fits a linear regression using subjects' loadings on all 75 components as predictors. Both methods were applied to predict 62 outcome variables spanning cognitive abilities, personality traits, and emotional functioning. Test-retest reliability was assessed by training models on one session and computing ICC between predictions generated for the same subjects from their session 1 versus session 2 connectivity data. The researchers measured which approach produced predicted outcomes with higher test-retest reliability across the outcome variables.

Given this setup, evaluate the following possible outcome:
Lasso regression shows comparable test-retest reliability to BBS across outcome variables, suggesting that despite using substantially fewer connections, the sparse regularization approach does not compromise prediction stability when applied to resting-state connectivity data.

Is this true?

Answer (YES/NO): NO